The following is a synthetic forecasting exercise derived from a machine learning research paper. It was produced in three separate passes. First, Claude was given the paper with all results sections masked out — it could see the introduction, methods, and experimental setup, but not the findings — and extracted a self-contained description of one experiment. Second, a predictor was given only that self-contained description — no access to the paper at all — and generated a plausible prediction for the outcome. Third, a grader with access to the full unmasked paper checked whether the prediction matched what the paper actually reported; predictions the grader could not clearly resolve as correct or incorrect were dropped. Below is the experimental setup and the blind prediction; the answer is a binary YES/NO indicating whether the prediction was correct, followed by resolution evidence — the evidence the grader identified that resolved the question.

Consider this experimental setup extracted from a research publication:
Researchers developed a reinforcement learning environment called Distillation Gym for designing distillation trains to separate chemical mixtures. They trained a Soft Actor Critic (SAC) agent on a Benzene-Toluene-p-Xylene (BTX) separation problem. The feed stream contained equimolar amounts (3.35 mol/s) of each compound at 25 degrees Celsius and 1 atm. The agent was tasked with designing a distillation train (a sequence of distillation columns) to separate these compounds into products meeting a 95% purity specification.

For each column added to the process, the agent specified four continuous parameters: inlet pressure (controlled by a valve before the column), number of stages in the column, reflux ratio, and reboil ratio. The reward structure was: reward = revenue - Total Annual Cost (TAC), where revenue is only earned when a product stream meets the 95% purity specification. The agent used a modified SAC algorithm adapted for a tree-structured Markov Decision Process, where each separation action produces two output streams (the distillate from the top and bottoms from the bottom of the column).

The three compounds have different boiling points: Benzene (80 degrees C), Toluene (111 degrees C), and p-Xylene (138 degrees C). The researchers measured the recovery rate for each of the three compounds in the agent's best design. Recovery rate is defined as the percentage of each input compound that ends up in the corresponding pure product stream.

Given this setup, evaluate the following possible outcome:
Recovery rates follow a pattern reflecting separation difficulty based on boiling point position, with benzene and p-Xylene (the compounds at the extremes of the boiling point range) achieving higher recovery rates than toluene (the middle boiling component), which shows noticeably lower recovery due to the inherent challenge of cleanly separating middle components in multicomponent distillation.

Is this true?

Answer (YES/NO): NO